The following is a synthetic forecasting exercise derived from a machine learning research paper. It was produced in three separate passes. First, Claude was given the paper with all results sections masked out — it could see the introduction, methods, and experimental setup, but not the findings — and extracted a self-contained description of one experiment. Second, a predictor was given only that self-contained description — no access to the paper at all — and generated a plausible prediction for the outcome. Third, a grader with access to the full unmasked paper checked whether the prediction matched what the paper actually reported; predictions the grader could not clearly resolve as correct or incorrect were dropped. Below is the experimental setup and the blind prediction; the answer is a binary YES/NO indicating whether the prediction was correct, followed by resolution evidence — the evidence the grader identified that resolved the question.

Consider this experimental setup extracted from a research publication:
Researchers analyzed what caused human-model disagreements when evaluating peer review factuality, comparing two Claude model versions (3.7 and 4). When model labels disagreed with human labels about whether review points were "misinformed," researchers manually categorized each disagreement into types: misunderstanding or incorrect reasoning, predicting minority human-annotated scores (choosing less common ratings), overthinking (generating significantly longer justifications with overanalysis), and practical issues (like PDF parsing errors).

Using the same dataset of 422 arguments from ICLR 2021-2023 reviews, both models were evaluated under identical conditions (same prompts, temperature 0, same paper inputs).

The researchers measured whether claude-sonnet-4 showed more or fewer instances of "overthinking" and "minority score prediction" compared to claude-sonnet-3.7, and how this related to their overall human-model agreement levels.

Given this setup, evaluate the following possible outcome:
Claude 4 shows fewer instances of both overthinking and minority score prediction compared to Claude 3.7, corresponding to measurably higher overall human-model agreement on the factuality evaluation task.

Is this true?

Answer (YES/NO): NO